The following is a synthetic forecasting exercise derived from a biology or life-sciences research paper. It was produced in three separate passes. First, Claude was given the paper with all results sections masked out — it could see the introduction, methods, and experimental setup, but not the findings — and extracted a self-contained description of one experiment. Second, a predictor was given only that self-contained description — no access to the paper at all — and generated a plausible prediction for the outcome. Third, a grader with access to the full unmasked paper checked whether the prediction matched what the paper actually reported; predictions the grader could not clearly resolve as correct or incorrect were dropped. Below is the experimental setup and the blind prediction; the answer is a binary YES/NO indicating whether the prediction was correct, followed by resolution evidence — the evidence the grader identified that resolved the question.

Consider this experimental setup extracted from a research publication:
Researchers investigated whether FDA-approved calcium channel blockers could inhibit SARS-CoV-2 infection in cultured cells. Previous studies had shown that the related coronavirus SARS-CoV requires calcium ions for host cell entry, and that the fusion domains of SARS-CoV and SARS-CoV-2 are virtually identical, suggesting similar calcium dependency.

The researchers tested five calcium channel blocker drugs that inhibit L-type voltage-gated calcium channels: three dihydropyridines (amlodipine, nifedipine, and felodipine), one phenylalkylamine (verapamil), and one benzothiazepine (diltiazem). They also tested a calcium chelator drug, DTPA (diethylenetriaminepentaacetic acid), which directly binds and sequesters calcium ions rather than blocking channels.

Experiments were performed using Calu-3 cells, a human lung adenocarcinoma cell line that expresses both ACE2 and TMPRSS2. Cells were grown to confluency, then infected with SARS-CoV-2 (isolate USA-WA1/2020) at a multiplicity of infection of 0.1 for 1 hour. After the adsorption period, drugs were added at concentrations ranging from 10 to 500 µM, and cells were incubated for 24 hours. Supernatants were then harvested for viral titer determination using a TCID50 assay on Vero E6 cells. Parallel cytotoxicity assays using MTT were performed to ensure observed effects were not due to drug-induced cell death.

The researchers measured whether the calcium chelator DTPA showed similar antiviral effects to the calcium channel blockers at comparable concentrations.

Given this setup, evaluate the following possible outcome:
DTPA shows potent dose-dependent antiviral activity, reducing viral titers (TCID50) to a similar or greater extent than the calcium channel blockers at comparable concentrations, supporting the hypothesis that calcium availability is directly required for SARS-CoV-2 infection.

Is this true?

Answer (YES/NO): NO